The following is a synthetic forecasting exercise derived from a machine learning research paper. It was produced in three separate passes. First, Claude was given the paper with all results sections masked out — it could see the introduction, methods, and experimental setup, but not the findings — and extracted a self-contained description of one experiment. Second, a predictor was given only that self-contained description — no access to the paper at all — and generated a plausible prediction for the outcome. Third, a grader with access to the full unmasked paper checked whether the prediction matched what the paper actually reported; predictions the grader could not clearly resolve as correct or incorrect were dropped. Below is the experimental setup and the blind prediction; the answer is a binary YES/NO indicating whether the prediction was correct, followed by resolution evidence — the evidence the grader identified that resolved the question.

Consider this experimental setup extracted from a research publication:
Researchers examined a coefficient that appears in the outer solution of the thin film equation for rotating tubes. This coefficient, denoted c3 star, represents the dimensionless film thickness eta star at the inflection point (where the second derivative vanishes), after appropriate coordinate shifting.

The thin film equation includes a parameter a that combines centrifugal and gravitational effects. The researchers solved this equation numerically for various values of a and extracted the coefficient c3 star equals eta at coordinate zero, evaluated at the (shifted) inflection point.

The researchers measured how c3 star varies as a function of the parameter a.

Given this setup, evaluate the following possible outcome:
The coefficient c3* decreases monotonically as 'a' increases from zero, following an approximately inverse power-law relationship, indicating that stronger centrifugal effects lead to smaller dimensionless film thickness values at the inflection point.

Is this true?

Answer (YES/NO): NO